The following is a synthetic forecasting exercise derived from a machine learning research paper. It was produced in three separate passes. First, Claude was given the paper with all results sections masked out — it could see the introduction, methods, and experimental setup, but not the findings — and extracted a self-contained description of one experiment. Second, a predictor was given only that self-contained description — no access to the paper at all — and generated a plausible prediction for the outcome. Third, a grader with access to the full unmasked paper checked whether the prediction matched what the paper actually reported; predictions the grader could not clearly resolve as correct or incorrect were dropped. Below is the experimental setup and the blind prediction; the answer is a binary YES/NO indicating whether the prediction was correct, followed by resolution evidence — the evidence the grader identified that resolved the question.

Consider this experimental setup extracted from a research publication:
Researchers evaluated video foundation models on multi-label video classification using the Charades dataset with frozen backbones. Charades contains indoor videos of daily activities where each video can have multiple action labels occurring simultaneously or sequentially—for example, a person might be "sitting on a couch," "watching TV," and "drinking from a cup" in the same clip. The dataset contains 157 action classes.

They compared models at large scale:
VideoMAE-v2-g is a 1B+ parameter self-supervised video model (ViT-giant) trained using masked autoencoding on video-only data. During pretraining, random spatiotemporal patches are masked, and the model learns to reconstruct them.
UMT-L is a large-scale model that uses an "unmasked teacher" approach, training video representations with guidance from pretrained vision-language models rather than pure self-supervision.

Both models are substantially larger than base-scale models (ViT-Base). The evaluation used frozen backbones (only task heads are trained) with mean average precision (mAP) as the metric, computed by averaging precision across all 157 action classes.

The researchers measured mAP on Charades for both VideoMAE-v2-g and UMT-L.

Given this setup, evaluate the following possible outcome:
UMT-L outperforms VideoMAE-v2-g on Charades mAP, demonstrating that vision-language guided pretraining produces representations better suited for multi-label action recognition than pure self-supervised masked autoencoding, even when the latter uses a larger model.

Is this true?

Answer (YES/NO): YES